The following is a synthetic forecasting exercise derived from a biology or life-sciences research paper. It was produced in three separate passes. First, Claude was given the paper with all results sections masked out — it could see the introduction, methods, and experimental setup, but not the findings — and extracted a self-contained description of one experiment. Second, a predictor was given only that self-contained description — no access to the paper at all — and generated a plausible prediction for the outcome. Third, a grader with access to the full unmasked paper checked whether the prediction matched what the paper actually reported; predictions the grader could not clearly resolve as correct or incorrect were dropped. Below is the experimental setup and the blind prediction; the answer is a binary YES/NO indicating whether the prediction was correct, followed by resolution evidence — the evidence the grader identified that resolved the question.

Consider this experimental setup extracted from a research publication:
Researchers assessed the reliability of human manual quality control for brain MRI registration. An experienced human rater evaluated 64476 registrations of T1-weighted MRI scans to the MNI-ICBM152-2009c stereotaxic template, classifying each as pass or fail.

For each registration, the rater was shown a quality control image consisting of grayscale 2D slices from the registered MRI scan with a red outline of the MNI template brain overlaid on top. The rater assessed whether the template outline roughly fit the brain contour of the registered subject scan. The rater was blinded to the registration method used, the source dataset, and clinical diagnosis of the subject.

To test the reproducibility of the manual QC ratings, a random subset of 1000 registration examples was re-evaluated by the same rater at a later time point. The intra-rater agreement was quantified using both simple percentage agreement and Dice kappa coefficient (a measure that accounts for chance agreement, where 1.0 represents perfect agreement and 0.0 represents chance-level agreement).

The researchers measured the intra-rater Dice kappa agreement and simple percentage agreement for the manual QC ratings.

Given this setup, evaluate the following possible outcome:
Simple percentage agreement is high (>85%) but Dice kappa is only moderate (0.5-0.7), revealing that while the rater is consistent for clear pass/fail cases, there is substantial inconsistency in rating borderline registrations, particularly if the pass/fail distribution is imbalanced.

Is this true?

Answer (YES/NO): NO